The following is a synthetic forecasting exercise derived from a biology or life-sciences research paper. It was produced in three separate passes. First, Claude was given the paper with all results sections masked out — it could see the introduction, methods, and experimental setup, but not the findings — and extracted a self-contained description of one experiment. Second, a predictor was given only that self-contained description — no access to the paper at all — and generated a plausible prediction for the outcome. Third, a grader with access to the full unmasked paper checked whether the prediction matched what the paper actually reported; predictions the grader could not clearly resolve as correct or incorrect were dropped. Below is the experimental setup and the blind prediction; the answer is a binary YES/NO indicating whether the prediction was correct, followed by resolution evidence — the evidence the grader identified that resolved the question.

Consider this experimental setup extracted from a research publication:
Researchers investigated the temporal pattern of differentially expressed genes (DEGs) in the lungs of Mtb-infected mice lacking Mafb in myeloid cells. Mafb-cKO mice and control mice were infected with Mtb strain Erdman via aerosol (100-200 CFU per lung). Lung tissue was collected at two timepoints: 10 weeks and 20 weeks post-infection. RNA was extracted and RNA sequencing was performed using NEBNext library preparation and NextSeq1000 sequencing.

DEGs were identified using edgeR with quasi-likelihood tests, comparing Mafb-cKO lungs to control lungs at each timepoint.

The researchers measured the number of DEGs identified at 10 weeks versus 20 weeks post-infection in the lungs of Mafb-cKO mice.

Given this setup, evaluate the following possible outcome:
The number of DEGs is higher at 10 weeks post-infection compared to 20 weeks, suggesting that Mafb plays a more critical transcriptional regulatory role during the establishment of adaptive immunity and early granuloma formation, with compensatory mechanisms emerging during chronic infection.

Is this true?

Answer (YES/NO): NO